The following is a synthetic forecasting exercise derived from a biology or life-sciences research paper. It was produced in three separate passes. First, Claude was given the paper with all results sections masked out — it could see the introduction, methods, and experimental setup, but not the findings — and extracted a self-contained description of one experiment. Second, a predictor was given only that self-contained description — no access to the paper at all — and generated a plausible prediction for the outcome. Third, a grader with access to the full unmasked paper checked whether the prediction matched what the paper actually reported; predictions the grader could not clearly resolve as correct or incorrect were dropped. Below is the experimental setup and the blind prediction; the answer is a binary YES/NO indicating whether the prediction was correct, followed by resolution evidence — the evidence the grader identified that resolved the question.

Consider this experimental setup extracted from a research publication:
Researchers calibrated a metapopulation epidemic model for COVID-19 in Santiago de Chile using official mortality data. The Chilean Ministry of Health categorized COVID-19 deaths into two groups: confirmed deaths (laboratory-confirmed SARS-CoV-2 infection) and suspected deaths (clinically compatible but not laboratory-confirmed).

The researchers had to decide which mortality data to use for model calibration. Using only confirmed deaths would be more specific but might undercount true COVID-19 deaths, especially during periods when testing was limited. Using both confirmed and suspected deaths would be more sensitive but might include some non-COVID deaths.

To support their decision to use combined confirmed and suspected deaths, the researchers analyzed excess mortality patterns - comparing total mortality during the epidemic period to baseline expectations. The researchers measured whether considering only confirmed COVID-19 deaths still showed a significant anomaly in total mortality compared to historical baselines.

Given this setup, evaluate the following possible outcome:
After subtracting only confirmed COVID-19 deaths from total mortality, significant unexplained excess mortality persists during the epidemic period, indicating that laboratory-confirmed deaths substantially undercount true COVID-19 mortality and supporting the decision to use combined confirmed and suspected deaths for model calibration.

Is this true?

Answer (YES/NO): YES